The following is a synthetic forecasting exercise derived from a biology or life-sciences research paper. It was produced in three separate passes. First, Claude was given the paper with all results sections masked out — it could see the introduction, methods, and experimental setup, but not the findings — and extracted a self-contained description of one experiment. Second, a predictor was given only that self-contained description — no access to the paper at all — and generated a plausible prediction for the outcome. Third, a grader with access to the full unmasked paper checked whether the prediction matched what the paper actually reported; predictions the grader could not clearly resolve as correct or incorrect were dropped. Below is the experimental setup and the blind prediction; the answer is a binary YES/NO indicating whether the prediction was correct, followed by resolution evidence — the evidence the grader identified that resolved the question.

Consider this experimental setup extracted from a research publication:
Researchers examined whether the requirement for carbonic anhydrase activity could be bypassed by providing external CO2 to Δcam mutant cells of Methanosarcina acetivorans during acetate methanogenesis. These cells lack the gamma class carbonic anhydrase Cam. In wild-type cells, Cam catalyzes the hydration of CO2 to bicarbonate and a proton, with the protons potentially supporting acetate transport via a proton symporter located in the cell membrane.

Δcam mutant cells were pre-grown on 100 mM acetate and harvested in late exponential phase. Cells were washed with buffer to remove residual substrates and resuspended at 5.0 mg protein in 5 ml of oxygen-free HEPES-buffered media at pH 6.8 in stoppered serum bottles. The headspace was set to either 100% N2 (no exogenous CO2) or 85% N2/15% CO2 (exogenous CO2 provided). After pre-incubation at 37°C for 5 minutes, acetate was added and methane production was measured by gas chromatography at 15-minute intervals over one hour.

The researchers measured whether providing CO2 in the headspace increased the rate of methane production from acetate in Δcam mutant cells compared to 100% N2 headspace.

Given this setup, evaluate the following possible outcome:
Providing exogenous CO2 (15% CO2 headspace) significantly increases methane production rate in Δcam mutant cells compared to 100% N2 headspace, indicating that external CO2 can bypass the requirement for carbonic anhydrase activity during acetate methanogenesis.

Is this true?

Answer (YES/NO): NO